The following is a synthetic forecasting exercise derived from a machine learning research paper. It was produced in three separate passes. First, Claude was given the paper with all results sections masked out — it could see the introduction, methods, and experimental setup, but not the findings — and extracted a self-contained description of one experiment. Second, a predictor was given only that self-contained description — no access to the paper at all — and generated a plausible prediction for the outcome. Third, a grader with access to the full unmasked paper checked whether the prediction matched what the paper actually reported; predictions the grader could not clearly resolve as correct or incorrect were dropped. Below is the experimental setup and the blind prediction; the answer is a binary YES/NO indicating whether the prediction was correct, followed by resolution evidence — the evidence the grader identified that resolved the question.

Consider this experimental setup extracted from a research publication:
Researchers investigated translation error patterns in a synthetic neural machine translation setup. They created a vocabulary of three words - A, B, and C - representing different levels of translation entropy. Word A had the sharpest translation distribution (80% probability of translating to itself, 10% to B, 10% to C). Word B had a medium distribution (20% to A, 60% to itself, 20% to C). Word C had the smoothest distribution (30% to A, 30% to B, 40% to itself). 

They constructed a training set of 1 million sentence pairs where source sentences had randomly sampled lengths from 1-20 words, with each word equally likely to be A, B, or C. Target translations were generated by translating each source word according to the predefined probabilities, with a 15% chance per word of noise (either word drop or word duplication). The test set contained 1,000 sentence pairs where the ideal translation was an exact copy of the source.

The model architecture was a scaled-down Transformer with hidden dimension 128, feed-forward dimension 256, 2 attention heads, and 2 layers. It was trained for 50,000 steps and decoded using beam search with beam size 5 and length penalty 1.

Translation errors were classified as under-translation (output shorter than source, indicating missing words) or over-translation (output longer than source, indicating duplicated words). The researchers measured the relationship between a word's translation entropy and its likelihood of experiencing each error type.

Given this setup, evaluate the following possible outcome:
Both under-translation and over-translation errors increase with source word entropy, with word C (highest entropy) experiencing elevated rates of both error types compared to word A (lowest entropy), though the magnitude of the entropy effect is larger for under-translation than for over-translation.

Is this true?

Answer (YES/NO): NO